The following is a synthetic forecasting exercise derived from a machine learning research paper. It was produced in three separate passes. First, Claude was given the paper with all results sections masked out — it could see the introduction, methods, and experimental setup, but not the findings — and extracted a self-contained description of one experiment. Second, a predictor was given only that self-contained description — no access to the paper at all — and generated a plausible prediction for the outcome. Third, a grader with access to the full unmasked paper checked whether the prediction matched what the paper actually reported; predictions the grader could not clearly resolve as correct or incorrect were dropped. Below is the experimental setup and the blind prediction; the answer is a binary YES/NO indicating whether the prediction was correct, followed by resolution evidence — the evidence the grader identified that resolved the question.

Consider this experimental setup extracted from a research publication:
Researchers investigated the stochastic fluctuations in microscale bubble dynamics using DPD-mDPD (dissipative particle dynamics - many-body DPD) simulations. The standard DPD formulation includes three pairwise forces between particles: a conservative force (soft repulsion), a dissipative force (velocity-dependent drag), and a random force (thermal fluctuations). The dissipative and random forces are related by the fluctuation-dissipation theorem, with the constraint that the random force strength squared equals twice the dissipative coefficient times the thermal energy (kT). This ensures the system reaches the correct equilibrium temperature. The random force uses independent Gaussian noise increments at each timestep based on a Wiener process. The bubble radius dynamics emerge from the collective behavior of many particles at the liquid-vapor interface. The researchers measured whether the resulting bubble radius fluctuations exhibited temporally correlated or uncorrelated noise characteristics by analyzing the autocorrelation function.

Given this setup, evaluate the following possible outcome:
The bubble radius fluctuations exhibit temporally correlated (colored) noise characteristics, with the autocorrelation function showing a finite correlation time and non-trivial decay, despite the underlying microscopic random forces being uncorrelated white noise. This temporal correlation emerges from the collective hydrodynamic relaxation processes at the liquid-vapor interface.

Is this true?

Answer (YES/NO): YES